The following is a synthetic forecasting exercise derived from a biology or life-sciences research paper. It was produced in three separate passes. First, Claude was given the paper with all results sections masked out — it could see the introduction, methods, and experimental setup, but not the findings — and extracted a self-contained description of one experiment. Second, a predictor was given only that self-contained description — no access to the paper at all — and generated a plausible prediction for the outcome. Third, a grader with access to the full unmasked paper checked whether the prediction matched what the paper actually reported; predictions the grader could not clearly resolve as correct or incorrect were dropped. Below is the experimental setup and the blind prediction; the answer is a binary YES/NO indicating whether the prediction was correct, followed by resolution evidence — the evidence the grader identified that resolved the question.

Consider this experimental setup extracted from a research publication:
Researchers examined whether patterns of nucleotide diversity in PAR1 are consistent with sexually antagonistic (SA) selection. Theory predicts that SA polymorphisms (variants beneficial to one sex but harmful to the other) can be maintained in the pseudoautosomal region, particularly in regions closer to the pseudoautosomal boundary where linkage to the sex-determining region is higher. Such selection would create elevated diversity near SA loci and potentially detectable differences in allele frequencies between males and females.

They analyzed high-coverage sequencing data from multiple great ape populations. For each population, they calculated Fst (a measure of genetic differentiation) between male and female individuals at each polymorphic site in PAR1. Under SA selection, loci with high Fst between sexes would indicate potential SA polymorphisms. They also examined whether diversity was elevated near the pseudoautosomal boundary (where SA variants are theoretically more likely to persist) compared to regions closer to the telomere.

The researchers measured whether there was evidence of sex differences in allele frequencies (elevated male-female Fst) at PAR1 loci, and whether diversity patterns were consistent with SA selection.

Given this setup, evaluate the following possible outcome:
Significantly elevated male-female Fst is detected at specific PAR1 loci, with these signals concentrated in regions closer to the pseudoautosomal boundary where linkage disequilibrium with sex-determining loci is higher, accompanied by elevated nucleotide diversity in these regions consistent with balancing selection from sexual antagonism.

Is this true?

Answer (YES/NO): NO